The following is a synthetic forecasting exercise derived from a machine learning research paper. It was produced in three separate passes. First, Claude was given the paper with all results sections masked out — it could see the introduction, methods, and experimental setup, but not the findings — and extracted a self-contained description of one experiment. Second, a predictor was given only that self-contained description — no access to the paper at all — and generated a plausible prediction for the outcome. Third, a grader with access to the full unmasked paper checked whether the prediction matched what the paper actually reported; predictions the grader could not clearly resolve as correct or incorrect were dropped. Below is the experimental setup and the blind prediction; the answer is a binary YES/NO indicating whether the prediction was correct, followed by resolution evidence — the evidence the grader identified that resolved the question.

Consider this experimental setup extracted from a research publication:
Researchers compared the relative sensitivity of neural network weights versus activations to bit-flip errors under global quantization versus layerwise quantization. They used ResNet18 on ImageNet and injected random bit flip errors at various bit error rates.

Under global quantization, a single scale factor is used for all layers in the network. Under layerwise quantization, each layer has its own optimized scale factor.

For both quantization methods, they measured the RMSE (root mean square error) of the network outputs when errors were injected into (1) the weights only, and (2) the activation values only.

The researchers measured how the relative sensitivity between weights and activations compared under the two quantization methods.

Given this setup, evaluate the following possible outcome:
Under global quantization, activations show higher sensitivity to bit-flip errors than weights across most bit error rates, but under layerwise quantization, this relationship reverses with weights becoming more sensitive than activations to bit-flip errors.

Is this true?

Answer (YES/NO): NO